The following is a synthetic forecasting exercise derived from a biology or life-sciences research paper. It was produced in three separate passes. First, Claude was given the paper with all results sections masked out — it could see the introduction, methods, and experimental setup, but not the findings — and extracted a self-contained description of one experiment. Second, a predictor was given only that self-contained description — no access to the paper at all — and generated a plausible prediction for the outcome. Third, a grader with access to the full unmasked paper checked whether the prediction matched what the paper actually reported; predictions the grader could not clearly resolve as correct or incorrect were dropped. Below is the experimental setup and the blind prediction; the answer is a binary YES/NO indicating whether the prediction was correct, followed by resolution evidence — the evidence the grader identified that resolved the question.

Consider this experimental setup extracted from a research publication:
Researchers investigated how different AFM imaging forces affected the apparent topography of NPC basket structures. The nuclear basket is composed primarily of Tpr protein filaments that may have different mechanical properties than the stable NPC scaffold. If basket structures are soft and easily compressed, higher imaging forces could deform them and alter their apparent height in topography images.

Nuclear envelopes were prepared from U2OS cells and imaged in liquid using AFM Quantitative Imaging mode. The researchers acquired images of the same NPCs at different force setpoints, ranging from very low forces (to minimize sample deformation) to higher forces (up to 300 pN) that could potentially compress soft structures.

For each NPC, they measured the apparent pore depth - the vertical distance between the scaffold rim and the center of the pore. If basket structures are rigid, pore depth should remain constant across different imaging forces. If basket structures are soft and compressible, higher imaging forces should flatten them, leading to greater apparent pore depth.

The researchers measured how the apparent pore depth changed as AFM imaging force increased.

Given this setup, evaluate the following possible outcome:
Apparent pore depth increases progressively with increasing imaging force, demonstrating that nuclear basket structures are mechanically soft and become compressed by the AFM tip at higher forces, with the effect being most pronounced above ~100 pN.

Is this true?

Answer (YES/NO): NO